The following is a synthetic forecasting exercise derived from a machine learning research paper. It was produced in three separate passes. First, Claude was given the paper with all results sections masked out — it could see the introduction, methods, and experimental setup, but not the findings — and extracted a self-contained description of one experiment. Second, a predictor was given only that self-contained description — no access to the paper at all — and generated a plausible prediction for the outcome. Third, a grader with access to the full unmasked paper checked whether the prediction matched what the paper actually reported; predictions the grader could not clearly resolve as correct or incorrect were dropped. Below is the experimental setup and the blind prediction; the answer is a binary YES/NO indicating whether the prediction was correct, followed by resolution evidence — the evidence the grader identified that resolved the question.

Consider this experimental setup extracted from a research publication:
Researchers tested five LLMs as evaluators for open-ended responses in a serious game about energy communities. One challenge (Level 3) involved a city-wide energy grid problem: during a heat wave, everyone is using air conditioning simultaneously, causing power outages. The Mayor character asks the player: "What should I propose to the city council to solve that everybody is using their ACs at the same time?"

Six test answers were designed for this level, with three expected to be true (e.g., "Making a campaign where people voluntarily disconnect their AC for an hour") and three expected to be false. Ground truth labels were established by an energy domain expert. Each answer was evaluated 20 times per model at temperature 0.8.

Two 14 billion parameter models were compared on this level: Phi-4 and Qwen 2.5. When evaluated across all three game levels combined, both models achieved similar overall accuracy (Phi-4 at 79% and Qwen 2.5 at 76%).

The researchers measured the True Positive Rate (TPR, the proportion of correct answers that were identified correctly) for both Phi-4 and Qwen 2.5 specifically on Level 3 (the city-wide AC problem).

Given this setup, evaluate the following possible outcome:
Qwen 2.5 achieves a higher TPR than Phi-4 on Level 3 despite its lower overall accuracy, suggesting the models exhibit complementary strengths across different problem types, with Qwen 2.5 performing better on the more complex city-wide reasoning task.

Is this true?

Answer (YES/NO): YES